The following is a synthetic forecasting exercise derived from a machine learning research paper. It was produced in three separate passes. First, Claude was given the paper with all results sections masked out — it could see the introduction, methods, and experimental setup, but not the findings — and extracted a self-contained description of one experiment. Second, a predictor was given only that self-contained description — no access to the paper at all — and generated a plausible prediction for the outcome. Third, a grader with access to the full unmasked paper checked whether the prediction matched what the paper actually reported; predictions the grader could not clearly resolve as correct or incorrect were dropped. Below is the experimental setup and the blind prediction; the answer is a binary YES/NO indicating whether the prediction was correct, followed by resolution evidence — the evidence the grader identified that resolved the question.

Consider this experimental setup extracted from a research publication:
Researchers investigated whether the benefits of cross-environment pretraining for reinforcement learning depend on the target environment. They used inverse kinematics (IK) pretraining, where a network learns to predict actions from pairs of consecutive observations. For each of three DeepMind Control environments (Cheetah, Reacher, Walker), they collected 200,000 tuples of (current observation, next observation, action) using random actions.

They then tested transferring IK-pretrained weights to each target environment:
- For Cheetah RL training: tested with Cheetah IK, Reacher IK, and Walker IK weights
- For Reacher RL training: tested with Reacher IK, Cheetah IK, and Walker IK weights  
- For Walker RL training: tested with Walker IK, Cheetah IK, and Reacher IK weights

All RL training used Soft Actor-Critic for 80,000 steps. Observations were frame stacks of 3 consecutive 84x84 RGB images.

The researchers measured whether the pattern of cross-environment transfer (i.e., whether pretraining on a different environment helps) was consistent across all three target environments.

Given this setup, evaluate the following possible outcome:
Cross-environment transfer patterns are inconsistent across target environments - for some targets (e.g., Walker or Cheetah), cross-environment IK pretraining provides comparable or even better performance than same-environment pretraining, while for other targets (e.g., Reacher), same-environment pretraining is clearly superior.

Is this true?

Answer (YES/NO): NO